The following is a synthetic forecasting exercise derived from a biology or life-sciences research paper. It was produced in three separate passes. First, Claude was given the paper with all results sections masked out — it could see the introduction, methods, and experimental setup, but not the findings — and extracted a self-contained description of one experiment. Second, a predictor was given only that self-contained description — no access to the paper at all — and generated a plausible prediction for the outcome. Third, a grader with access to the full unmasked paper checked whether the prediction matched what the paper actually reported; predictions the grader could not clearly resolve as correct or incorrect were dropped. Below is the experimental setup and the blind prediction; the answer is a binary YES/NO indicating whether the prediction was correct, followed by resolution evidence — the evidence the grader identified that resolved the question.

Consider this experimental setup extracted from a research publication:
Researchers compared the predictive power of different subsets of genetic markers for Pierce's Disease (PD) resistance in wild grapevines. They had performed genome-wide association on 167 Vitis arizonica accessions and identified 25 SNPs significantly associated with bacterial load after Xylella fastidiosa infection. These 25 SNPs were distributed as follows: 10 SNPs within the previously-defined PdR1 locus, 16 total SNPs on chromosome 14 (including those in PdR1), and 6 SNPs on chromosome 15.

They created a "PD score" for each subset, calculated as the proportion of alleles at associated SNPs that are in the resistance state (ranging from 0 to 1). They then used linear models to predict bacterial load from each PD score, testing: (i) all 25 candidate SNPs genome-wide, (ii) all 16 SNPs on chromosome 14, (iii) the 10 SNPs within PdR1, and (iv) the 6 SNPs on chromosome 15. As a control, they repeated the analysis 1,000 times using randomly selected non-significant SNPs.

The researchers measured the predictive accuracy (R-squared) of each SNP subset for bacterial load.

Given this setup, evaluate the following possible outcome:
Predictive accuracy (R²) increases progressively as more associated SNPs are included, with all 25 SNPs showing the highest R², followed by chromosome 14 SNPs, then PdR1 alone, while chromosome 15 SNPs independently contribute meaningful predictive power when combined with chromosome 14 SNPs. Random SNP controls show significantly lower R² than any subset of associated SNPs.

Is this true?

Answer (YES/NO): NO